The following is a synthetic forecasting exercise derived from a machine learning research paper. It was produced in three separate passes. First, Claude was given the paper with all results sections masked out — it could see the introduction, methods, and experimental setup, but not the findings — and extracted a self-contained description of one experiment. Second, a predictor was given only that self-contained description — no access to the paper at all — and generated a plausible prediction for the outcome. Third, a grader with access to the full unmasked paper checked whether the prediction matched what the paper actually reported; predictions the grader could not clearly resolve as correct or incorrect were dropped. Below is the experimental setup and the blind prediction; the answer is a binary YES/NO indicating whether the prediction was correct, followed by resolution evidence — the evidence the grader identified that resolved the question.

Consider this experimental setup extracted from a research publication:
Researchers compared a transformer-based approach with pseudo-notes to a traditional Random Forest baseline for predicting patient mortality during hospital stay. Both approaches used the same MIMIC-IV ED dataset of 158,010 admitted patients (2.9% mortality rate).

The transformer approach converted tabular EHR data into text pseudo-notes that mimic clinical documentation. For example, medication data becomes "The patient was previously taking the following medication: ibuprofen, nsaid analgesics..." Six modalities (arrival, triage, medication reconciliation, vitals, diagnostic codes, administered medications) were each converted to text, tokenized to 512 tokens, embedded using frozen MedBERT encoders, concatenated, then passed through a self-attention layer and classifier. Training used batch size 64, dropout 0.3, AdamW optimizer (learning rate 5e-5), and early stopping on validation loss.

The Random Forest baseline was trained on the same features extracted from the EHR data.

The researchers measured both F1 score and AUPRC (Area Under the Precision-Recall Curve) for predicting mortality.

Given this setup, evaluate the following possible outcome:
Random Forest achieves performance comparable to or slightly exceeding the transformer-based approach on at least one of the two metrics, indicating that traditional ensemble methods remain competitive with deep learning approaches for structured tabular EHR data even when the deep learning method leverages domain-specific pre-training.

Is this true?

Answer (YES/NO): YES